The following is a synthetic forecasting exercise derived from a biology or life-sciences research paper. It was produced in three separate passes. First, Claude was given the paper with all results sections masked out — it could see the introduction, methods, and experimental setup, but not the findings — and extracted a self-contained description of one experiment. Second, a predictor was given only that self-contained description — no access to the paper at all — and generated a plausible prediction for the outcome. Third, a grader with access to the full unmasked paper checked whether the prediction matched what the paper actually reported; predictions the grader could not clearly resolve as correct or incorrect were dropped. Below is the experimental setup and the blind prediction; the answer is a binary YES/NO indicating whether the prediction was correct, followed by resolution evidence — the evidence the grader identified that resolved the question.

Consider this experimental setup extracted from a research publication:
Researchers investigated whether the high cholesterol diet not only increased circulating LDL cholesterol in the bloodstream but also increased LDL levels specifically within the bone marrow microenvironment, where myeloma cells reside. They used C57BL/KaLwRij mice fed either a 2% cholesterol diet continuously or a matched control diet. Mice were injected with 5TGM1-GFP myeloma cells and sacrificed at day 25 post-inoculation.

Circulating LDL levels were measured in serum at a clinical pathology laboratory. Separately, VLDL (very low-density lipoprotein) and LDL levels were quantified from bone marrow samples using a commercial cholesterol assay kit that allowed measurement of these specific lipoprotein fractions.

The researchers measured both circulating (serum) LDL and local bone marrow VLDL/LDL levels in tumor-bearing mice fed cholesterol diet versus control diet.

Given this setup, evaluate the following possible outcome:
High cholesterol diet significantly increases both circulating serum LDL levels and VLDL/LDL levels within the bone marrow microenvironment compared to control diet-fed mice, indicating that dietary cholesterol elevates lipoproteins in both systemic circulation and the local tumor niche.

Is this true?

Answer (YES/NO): YES